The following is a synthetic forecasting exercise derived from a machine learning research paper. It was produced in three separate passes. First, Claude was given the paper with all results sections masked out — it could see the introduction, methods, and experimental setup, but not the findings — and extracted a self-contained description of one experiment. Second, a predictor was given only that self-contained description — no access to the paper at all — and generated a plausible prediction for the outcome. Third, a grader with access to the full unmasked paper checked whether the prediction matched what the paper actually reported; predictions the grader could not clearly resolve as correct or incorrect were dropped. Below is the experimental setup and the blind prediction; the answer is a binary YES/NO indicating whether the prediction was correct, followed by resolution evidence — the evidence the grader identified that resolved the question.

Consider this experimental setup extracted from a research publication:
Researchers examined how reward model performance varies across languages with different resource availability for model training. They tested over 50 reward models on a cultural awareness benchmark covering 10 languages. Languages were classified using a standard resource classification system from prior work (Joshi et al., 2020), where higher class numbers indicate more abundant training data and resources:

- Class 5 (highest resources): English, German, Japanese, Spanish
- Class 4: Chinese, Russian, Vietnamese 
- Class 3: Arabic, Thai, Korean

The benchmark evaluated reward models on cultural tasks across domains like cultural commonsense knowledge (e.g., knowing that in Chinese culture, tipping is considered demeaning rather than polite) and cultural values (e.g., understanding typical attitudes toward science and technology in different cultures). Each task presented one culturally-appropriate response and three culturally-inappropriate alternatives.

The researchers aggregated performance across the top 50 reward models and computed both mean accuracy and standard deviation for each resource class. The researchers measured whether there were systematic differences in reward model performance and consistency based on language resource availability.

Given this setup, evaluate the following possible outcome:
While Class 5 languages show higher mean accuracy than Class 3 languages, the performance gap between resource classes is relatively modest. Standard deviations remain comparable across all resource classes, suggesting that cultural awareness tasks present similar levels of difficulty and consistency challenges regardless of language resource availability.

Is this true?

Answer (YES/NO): NO